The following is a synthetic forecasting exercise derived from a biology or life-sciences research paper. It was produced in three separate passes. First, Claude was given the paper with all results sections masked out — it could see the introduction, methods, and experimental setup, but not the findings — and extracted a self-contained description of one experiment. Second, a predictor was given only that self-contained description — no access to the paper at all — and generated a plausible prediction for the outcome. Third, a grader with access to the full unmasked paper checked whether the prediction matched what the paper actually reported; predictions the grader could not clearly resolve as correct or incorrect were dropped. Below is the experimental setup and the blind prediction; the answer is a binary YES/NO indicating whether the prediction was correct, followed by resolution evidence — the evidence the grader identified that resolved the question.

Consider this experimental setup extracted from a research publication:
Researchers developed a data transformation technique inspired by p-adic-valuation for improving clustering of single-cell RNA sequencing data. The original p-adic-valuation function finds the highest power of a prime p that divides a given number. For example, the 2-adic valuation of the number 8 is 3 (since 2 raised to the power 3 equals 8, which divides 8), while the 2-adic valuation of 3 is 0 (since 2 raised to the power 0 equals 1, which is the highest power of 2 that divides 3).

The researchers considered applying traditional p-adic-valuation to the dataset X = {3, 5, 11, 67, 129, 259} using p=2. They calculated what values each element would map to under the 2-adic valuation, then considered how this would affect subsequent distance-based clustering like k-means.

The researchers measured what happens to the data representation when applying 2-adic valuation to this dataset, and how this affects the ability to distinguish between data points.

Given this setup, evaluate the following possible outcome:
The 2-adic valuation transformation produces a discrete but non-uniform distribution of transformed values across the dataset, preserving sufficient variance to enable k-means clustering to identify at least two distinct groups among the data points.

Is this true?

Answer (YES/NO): NO